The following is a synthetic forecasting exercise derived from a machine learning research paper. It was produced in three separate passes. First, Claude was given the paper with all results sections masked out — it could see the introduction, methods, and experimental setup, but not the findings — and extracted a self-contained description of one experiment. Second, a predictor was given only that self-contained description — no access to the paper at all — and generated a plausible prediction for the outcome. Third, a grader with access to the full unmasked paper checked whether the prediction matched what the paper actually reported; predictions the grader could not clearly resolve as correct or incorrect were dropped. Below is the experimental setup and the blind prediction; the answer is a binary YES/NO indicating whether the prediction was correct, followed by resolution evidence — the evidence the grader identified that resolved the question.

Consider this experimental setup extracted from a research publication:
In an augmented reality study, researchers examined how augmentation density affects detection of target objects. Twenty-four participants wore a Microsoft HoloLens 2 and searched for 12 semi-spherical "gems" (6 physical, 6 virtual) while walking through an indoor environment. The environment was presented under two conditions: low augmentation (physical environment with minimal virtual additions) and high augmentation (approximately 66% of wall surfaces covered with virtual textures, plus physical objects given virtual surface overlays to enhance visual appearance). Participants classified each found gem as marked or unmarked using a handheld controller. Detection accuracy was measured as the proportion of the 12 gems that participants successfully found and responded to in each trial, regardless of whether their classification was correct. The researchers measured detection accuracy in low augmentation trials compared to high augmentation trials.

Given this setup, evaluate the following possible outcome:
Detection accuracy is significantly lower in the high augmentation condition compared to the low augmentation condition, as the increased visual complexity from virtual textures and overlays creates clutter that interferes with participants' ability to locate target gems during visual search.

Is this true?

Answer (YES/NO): NO